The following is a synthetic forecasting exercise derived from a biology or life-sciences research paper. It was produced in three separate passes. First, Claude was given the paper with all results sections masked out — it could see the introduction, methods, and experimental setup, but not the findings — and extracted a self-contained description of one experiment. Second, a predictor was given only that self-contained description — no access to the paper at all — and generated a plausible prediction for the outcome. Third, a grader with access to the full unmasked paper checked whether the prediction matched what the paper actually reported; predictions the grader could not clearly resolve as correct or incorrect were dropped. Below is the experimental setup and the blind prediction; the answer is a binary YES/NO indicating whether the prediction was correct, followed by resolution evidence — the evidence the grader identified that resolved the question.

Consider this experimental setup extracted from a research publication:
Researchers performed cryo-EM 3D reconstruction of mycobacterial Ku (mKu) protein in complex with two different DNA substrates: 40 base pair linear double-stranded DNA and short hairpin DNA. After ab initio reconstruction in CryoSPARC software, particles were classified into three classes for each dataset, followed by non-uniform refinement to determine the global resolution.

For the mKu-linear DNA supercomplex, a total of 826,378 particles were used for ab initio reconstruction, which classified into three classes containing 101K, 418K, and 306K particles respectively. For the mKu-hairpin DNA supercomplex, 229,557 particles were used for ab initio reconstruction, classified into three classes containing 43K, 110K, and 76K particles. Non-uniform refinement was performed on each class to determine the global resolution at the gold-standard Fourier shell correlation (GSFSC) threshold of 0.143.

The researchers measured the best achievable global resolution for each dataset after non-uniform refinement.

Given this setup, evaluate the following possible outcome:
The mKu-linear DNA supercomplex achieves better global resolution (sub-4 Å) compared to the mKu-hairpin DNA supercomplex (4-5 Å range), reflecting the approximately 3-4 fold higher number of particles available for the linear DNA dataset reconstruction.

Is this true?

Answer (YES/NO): YES